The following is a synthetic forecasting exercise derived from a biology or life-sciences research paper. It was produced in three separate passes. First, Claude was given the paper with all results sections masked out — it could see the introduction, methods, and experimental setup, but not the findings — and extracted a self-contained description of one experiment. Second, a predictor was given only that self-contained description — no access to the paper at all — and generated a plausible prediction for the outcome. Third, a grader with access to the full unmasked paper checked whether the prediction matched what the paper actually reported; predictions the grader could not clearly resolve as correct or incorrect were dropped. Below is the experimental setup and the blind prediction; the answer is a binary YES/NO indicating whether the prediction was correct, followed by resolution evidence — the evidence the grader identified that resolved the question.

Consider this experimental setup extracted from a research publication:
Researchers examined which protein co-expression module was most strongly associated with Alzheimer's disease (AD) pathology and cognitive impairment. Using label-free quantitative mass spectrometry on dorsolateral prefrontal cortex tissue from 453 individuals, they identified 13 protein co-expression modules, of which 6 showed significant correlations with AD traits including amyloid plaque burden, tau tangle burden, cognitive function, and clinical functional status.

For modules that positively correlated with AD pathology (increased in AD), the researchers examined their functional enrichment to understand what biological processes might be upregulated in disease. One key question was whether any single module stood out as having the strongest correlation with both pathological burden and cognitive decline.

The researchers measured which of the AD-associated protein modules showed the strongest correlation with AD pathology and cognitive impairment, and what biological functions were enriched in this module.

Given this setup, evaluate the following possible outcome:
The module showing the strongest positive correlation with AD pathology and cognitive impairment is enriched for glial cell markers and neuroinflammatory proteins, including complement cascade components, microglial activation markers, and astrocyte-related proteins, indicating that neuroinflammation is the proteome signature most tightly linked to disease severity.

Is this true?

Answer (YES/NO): NO